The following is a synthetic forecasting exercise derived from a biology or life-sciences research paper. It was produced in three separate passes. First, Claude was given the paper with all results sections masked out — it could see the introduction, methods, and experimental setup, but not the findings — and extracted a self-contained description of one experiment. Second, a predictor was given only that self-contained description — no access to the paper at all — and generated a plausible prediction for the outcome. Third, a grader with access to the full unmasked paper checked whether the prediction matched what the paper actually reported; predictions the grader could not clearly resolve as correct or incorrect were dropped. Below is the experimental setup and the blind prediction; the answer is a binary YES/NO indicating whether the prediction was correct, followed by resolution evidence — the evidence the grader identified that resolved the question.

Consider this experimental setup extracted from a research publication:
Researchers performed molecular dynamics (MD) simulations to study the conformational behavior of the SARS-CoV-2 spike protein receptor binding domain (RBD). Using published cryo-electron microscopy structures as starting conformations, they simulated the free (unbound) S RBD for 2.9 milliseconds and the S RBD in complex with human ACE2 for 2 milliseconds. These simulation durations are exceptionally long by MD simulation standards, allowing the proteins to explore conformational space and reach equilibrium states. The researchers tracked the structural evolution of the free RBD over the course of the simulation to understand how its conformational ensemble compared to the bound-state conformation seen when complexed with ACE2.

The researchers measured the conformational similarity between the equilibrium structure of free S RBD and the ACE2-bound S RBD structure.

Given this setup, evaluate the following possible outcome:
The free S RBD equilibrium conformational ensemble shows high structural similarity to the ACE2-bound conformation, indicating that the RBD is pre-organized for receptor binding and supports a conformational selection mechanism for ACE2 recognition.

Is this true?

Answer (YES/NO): YES